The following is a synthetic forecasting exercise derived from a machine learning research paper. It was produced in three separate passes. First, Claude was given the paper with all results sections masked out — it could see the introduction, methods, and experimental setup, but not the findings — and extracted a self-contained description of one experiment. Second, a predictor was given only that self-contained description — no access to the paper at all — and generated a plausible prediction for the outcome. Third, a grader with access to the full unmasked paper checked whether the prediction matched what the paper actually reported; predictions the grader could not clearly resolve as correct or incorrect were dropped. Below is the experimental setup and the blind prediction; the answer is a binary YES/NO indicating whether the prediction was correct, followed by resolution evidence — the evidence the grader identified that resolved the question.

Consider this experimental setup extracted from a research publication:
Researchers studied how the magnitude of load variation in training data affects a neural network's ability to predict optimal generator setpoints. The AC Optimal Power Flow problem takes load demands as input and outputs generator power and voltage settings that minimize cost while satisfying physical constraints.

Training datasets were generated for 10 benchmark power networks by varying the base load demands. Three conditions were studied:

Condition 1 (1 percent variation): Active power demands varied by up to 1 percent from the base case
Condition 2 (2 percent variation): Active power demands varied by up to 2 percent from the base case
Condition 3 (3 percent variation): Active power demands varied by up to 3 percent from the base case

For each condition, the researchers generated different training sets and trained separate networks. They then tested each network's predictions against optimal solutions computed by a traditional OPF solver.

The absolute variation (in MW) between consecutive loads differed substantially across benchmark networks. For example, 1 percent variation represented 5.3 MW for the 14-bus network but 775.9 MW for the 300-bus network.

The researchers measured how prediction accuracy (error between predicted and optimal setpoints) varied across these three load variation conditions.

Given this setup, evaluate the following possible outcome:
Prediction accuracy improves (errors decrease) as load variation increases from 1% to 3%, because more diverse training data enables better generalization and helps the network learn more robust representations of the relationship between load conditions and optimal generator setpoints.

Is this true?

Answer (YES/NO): NO